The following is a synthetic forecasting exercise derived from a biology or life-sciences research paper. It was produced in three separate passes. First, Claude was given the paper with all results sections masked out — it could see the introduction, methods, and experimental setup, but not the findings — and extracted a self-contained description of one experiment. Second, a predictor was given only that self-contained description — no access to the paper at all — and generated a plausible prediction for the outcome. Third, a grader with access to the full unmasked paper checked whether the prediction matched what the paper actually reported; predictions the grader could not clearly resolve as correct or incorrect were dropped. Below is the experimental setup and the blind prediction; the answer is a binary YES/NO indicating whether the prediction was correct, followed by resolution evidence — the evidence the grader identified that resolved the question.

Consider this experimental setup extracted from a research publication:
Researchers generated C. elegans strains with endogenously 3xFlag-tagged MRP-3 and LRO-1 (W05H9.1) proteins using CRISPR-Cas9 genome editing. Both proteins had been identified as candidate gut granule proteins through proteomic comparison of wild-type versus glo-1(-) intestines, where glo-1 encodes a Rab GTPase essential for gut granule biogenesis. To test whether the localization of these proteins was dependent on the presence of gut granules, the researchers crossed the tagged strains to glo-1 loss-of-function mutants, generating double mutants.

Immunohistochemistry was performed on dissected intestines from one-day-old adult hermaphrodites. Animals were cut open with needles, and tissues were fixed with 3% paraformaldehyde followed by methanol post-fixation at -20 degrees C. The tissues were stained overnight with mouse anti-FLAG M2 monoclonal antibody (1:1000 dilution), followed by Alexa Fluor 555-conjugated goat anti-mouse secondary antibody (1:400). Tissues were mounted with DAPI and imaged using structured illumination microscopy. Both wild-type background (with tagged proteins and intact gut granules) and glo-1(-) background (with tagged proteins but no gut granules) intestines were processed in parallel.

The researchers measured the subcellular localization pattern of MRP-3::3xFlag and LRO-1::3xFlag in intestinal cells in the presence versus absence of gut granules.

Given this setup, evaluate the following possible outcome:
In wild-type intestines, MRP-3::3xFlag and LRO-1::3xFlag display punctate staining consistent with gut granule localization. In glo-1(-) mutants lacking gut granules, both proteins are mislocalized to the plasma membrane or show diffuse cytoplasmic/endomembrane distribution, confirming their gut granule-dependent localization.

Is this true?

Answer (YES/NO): NO